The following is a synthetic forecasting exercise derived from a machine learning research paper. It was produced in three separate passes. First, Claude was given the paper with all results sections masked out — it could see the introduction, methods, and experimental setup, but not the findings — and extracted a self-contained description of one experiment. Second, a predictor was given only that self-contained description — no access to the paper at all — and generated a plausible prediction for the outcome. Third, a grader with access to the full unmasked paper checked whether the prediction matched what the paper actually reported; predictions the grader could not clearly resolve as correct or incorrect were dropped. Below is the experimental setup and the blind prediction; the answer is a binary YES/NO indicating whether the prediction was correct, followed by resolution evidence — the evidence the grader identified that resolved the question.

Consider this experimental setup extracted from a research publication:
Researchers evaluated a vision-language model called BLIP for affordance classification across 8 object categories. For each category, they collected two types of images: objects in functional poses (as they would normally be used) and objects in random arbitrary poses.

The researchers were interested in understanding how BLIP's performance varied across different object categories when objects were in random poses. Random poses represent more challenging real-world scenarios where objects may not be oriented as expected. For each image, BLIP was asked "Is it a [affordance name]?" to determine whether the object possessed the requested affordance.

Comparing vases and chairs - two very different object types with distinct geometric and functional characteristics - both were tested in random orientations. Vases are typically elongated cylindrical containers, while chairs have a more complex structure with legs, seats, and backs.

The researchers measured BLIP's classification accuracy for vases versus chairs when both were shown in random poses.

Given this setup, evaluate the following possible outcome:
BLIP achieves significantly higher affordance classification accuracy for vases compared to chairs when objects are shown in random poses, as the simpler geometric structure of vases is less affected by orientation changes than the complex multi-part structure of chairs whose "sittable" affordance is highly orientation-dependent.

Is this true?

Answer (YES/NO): NO